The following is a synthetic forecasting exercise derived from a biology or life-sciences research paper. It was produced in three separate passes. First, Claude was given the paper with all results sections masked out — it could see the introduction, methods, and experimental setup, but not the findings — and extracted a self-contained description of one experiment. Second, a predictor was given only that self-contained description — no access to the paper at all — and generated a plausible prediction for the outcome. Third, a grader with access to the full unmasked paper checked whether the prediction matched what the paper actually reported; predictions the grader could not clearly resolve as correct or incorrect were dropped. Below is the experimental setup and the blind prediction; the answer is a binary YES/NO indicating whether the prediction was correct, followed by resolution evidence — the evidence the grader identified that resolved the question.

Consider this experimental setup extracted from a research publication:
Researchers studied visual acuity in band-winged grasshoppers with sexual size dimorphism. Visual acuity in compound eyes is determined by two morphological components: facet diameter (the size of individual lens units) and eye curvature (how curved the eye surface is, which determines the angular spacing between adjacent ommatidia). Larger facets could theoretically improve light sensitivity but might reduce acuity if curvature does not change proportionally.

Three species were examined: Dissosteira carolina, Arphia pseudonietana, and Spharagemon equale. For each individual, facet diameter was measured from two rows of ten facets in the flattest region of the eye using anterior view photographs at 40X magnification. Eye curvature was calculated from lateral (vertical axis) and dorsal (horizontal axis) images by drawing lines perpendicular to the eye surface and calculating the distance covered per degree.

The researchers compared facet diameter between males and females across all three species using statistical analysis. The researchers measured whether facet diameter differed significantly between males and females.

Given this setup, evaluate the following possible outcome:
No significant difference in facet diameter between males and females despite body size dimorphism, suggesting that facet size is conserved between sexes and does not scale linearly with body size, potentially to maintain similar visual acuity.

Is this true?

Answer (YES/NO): NO